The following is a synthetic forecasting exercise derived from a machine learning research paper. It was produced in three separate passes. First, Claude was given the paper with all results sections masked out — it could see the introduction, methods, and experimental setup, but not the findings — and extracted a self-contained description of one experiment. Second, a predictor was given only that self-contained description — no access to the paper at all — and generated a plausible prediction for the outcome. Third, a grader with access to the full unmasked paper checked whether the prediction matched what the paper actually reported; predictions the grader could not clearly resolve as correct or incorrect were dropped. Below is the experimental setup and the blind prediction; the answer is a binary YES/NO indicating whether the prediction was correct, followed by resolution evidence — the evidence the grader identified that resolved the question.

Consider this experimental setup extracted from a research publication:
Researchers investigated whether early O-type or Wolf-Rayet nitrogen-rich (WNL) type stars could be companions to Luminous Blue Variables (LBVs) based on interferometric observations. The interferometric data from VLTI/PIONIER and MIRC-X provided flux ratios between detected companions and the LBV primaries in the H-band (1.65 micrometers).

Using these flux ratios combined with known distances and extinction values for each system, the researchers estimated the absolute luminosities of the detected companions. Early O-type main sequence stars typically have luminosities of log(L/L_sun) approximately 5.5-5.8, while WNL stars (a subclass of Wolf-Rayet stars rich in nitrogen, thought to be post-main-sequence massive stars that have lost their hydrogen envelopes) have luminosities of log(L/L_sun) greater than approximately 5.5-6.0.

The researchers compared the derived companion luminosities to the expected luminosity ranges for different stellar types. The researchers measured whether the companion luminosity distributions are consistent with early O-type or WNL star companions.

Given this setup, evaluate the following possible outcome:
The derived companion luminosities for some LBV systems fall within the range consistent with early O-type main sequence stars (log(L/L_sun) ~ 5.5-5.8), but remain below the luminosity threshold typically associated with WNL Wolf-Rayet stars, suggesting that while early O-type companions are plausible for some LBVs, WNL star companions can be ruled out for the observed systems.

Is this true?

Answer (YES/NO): NO